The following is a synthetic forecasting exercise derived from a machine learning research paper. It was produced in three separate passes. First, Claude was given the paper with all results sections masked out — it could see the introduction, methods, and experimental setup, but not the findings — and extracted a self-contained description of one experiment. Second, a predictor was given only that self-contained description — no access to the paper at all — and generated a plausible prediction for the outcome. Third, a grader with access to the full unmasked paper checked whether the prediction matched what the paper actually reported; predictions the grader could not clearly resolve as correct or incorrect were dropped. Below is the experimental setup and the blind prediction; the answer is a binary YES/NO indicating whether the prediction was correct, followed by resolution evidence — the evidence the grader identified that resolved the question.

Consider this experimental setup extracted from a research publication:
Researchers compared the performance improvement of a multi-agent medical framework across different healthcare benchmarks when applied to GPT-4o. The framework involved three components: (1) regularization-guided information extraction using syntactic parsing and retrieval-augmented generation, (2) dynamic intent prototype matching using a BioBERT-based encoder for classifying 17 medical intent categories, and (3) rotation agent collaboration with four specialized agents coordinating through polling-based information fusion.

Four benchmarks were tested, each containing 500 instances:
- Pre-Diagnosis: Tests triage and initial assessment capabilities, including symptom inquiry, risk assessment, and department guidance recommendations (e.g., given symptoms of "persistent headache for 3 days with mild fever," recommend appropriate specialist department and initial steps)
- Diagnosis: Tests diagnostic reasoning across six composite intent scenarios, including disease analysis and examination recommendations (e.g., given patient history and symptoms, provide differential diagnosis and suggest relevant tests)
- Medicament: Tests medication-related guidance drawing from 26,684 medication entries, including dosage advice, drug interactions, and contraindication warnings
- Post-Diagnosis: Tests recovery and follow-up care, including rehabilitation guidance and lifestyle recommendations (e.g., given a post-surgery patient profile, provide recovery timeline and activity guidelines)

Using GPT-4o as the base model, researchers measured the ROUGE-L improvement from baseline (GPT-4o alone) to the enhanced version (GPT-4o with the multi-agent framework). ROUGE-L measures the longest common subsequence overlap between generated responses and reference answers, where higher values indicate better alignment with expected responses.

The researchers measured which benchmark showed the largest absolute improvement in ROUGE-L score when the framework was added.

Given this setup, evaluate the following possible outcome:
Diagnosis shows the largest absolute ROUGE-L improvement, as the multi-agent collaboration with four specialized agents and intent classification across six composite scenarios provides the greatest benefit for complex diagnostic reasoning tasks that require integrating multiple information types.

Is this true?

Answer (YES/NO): NO